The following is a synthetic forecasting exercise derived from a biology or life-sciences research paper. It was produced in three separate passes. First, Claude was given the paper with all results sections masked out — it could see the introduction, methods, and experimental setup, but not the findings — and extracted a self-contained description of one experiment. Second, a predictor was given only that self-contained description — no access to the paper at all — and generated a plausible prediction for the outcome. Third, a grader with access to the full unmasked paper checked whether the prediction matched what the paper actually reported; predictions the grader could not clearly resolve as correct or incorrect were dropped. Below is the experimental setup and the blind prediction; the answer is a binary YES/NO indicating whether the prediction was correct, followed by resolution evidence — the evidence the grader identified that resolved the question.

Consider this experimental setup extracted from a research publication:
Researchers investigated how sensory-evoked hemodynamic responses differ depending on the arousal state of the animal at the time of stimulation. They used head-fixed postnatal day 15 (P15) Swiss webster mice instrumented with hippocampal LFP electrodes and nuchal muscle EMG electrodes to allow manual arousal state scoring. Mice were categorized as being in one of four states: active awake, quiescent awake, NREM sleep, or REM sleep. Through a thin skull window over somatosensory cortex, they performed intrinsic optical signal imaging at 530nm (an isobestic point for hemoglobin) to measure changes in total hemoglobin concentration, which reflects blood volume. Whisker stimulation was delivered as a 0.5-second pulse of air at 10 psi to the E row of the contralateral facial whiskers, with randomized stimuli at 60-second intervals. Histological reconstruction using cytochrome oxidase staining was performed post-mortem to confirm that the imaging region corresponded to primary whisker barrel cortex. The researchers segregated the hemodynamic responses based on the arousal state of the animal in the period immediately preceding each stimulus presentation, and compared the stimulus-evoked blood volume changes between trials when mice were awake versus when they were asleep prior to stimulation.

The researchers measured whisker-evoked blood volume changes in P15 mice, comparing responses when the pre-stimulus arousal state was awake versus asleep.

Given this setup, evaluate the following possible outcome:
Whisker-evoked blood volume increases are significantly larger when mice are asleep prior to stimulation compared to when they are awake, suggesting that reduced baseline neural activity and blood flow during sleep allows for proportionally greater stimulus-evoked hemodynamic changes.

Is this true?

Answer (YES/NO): NO